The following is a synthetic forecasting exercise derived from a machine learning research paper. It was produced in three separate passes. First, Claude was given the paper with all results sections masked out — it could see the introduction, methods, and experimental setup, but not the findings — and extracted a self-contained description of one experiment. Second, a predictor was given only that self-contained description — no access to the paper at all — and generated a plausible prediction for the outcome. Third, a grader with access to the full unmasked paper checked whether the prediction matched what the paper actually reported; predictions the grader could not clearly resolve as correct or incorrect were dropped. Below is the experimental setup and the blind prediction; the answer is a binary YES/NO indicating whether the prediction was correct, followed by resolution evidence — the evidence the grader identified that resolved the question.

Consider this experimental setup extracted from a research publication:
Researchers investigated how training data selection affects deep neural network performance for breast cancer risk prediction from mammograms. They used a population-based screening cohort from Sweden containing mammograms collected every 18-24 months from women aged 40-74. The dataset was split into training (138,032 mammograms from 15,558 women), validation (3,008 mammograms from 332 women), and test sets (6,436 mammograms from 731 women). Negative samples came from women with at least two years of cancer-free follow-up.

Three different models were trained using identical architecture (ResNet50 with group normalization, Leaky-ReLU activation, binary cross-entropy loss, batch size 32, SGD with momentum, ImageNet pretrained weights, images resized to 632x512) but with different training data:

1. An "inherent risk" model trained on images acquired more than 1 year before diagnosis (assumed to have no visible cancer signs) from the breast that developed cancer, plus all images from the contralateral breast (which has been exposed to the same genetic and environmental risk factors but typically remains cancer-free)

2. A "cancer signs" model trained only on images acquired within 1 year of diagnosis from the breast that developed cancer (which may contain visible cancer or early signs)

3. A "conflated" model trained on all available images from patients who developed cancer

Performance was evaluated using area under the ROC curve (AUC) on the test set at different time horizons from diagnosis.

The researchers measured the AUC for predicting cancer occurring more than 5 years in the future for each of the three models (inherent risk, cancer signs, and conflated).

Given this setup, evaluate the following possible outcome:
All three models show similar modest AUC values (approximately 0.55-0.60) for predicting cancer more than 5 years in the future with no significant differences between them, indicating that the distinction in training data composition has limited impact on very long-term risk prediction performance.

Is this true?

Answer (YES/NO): NO